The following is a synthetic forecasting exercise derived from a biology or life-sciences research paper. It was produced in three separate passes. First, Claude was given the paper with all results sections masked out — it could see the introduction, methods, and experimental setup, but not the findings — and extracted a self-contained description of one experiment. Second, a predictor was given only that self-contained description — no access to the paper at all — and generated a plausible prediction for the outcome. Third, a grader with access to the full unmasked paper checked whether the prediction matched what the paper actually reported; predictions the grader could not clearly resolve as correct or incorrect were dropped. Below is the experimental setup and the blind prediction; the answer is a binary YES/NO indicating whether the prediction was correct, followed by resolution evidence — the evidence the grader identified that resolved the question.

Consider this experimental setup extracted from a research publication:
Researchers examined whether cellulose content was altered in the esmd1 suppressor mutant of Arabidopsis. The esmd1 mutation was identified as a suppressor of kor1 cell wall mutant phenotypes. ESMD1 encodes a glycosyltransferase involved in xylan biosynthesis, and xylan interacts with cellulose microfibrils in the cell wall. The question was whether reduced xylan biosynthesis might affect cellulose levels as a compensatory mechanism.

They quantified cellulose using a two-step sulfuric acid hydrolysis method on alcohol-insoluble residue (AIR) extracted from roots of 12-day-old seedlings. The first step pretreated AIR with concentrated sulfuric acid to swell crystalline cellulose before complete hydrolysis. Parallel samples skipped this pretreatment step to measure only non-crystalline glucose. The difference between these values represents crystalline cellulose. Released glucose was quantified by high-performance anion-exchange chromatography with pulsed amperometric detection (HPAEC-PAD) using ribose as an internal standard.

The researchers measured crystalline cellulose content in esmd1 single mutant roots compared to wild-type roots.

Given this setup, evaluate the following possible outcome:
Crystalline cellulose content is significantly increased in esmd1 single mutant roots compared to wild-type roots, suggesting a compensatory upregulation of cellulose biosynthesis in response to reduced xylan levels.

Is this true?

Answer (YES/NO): NO